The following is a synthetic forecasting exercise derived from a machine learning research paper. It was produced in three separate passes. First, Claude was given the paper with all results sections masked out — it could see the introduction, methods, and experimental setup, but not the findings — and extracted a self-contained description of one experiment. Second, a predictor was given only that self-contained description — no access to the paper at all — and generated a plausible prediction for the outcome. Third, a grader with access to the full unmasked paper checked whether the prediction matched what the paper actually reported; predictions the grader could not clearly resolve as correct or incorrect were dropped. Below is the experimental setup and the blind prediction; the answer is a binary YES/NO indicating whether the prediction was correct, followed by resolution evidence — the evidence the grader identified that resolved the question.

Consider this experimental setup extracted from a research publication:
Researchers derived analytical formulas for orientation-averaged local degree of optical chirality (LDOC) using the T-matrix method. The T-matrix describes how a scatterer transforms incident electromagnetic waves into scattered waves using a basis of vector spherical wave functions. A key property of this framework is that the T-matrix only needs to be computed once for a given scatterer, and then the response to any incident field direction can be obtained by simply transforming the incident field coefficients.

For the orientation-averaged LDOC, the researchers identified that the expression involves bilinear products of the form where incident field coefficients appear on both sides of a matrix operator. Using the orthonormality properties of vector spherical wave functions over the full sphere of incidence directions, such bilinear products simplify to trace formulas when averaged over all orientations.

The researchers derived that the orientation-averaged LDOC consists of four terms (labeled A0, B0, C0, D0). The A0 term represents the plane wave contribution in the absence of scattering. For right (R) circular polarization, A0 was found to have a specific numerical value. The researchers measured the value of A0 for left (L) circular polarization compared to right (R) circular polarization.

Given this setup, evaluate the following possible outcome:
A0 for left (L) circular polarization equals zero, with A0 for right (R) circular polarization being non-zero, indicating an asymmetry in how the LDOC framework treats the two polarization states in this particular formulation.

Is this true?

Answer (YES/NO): NO